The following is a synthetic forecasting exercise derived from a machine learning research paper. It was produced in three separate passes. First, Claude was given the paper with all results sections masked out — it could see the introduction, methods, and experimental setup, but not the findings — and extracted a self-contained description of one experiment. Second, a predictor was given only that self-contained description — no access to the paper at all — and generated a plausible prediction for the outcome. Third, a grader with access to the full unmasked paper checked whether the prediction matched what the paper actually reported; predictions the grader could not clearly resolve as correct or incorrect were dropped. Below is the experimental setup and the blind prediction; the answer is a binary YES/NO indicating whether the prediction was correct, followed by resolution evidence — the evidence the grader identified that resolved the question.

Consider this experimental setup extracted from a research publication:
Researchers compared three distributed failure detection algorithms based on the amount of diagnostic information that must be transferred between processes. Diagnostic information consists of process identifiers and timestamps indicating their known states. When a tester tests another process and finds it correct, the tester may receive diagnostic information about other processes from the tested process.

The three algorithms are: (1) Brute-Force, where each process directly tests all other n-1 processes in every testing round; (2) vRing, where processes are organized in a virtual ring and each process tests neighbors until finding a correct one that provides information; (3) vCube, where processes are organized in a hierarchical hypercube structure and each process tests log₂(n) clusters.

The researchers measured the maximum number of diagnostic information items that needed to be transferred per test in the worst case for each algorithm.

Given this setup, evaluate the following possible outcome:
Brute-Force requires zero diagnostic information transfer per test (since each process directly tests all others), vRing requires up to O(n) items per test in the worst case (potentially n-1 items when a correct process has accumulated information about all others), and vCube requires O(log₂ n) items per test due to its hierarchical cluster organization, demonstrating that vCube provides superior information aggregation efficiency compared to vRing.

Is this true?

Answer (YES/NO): NO